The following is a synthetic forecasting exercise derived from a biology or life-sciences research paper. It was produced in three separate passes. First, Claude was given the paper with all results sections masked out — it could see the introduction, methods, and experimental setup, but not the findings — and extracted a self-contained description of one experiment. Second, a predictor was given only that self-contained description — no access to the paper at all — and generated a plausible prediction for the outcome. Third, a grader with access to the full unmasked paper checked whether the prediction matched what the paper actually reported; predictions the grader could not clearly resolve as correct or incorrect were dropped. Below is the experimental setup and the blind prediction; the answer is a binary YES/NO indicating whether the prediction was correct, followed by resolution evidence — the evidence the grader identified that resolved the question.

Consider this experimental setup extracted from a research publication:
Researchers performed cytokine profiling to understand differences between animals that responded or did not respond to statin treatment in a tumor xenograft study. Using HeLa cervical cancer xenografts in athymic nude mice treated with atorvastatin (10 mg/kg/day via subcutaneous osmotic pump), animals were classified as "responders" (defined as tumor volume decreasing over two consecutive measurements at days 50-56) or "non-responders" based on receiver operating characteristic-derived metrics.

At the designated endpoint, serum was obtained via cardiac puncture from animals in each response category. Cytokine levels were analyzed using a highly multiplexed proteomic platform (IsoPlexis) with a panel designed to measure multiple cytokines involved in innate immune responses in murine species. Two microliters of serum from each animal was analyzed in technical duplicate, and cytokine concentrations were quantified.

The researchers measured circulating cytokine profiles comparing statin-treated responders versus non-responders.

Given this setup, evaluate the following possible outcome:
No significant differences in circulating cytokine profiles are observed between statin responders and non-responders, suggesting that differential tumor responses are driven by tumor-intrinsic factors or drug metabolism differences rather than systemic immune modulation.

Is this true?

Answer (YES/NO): NO